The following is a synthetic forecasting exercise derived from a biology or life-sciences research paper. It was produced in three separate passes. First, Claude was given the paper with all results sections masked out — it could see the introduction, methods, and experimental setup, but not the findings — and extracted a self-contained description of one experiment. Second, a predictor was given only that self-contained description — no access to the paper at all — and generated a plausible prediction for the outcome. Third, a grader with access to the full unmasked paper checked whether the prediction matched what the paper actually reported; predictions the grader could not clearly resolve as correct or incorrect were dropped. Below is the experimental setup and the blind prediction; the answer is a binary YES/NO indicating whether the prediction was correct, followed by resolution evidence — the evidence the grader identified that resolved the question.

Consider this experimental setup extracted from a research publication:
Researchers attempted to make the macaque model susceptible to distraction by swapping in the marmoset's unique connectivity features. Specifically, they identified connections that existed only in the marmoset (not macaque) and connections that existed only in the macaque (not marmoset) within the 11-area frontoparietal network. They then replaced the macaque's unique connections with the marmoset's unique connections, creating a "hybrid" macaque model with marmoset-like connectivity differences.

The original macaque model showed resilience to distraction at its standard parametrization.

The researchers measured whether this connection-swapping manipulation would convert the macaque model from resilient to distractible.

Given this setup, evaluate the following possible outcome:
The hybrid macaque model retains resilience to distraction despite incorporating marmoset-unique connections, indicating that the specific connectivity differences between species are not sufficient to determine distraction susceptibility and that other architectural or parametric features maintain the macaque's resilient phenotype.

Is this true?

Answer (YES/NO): YES